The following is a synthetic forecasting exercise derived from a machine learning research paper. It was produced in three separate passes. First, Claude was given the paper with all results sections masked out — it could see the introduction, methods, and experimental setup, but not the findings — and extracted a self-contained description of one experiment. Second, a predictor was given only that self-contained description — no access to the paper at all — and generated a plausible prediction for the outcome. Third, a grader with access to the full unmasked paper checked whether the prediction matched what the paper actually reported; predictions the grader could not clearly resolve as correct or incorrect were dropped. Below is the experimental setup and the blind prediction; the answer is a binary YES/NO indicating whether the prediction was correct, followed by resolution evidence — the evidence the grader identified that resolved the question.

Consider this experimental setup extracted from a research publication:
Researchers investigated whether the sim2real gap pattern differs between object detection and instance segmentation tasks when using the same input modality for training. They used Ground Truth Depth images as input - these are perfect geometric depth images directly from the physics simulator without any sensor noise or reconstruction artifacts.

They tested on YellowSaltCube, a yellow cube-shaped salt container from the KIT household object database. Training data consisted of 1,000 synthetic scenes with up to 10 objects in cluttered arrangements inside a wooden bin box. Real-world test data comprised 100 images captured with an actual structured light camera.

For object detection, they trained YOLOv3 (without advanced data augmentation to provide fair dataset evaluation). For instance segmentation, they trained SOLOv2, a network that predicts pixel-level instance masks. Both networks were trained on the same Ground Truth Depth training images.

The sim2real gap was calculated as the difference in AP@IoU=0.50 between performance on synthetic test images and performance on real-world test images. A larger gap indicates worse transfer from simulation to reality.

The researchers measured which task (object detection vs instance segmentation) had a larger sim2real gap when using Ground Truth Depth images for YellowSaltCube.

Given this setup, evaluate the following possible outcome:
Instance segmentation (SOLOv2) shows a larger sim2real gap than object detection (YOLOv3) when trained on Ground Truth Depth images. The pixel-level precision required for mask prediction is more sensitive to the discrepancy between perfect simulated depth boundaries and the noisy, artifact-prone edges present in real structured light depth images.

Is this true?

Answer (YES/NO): NO